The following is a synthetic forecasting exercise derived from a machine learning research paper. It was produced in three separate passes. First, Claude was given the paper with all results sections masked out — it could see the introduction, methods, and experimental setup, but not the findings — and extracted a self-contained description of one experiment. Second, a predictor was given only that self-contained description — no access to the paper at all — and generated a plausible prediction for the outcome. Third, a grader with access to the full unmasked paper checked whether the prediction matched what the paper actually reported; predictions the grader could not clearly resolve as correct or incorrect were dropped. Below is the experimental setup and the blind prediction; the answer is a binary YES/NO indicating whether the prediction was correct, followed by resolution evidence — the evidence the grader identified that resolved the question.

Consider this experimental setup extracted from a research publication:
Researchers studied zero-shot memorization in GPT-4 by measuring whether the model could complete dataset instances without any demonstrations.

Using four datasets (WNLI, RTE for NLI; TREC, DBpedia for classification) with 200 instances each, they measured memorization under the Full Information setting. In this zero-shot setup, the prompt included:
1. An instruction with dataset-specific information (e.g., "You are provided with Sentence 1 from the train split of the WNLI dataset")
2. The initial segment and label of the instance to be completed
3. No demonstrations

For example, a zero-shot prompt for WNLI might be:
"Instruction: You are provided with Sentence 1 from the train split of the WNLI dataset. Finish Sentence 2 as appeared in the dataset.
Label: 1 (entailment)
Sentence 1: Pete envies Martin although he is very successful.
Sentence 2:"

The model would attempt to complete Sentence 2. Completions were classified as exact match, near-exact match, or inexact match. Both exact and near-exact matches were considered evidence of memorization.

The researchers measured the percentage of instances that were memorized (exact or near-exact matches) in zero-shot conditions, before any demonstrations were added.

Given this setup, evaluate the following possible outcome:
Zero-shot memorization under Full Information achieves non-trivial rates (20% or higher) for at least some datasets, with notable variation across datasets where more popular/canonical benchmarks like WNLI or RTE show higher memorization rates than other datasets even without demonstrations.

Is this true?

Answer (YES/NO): NO